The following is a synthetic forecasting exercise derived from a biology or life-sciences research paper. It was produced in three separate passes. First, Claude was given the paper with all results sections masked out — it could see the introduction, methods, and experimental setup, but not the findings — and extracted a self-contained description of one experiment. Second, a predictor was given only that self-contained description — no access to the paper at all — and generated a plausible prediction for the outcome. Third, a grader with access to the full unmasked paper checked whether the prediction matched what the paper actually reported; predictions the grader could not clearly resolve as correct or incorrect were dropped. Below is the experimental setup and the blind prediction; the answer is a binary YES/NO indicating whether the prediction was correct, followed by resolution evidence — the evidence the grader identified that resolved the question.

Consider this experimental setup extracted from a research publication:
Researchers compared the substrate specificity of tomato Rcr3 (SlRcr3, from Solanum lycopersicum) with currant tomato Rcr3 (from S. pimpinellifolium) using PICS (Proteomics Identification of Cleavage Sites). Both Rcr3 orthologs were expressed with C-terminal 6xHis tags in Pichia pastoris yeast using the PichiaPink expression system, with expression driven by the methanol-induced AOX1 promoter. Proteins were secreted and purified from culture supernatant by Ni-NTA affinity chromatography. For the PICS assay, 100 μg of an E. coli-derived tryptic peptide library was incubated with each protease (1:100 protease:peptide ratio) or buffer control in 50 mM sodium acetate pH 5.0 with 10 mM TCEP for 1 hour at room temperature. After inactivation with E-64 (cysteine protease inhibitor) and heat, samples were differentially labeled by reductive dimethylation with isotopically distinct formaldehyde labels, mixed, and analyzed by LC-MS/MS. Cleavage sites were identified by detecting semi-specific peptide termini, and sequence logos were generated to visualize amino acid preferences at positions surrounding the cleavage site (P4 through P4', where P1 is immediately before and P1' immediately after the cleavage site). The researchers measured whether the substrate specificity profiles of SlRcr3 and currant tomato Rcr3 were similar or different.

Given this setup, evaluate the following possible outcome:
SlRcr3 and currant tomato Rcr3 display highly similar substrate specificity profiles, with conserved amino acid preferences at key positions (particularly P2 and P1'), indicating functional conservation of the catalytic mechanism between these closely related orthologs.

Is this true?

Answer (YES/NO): YES